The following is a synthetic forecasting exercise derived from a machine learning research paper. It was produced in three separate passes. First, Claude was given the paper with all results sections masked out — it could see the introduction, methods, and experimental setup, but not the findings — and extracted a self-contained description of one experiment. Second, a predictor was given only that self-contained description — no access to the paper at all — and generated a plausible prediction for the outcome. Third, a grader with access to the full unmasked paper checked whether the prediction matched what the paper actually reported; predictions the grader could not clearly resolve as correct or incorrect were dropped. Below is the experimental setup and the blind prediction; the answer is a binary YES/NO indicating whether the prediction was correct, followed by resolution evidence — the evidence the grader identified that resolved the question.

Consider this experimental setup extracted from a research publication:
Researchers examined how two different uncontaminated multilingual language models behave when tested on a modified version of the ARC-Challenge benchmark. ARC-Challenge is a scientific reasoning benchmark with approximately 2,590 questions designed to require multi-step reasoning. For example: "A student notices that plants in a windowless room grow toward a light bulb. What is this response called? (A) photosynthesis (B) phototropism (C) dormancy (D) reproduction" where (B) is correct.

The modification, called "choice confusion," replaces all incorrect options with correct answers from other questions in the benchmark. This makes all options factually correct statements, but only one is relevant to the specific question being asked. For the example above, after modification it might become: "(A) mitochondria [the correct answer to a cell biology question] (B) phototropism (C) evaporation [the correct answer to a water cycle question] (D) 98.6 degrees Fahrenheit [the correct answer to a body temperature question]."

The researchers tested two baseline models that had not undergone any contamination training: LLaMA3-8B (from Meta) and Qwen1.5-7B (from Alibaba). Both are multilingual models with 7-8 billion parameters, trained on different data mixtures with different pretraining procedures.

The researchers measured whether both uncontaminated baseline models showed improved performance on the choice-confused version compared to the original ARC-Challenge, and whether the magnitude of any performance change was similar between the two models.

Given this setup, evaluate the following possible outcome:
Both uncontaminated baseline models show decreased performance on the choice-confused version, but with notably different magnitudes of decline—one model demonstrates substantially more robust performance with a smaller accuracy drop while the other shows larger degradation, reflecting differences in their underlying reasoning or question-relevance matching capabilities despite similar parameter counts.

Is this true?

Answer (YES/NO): NO